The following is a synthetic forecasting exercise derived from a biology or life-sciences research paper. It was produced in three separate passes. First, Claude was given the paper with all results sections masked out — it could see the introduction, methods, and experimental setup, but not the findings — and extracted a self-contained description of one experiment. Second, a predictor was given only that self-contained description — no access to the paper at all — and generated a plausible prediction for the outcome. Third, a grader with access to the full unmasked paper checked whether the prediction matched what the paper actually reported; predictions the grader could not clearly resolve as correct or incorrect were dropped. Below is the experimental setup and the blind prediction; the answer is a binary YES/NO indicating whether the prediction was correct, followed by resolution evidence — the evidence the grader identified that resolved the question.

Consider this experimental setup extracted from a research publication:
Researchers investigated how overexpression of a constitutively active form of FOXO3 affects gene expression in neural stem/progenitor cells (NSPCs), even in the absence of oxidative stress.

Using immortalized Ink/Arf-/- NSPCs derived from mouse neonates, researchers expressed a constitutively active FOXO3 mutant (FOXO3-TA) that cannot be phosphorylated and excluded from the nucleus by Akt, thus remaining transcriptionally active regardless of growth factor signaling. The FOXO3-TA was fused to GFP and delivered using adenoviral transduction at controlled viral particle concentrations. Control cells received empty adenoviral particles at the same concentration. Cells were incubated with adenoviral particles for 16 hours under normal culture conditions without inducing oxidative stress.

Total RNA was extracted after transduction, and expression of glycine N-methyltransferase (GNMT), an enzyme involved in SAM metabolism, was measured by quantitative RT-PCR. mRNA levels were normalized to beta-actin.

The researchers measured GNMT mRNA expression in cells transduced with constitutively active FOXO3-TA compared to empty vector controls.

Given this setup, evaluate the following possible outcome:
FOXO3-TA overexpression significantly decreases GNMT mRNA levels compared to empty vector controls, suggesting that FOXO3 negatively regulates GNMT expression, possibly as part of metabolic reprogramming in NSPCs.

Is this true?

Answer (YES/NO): NO